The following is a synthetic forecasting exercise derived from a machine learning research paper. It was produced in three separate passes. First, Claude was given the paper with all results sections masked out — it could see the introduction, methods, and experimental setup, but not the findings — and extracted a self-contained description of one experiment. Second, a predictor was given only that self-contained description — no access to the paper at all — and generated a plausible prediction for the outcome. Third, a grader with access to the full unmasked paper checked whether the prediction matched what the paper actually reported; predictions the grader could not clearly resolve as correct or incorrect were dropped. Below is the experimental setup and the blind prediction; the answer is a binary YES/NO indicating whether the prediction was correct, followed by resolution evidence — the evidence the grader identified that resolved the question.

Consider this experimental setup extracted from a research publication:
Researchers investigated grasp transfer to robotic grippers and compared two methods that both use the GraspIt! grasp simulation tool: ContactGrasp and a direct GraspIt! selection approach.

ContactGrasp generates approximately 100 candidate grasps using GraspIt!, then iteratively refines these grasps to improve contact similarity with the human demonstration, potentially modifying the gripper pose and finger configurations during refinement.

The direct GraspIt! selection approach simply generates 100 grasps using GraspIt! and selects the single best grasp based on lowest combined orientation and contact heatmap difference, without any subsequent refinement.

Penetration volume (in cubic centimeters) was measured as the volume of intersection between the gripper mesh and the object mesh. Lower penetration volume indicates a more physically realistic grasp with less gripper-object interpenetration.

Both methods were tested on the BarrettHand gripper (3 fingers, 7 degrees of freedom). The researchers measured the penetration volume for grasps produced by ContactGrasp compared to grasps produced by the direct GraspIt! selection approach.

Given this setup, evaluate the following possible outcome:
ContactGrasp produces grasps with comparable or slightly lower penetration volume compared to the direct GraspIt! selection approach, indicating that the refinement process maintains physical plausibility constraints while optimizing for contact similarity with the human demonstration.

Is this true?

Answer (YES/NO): NO